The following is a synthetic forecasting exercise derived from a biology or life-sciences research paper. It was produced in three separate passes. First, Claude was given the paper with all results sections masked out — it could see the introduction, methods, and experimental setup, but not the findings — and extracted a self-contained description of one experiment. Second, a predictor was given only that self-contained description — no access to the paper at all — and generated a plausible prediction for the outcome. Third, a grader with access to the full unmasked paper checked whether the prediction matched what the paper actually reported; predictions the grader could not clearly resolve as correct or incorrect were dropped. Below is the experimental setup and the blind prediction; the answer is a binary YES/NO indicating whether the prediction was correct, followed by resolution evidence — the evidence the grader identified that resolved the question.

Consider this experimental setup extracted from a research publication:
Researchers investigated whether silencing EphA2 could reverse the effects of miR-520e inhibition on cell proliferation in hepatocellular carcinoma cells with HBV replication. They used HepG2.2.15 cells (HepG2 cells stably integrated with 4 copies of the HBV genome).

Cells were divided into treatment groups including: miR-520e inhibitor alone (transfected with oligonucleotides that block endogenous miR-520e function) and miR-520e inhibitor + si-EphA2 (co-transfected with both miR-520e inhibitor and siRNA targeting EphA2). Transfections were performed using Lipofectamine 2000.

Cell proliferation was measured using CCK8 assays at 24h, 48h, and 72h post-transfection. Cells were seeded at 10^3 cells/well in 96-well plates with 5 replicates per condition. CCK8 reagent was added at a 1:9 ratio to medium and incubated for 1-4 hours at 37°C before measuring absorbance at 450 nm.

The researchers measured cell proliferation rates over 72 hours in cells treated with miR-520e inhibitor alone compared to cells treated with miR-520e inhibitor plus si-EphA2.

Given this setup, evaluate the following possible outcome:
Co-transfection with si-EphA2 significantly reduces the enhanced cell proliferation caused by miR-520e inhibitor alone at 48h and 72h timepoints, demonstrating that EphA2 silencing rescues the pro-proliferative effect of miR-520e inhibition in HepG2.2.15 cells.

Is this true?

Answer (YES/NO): YES